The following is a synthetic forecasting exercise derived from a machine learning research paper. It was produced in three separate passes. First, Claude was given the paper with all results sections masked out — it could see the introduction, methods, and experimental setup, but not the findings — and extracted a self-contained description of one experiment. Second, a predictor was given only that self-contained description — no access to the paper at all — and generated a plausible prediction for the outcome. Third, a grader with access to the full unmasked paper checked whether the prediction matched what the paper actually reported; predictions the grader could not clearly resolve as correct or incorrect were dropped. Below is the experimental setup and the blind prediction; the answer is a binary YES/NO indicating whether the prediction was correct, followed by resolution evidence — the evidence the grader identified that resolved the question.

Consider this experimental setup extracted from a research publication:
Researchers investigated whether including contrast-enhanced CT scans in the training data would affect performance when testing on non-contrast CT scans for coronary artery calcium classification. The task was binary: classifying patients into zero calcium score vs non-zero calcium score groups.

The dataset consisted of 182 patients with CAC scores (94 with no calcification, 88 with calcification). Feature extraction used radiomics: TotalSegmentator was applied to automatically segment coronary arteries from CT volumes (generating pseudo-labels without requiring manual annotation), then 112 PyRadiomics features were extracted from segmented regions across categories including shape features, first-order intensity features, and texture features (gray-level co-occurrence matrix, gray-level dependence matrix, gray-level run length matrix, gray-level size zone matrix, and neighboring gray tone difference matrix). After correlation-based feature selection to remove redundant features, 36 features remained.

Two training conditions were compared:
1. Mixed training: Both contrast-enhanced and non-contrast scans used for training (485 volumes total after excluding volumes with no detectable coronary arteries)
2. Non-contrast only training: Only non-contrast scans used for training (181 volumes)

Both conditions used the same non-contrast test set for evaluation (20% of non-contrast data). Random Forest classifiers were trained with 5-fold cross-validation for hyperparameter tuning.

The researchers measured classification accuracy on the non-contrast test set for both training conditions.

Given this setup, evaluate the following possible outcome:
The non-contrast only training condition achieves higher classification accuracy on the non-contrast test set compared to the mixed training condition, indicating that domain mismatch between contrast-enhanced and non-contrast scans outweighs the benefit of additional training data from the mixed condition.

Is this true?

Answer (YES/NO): NO